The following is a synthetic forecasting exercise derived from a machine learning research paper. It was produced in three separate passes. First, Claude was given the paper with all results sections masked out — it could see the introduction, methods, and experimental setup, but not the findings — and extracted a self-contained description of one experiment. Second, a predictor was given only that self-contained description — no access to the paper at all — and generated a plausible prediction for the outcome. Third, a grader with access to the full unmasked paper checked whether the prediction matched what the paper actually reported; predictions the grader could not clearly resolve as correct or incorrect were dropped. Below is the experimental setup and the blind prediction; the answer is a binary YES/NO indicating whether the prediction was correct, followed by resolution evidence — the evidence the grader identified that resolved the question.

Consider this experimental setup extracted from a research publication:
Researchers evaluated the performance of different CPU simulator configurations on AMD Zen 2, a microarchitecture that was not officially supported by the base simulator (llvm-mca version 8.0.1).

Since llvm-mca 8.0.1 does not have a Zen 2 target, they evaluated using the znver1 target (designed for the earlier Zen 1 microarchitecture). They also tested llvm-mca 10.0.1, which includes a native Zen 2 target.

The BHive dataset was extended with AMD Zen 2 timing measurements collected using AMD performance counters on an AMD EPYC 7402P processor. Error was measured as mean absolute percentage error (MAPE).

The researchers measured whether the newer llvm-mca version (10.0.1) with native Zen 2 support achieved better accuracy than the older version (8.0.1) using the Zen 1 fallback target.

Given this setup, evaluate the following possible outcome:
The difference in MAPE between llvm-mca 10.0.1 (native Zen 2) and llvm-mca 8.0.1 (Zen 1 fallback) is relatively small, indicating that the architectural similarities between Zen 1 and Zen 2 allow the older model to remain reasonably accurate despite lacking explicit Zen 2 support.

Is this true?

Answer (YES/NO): NO